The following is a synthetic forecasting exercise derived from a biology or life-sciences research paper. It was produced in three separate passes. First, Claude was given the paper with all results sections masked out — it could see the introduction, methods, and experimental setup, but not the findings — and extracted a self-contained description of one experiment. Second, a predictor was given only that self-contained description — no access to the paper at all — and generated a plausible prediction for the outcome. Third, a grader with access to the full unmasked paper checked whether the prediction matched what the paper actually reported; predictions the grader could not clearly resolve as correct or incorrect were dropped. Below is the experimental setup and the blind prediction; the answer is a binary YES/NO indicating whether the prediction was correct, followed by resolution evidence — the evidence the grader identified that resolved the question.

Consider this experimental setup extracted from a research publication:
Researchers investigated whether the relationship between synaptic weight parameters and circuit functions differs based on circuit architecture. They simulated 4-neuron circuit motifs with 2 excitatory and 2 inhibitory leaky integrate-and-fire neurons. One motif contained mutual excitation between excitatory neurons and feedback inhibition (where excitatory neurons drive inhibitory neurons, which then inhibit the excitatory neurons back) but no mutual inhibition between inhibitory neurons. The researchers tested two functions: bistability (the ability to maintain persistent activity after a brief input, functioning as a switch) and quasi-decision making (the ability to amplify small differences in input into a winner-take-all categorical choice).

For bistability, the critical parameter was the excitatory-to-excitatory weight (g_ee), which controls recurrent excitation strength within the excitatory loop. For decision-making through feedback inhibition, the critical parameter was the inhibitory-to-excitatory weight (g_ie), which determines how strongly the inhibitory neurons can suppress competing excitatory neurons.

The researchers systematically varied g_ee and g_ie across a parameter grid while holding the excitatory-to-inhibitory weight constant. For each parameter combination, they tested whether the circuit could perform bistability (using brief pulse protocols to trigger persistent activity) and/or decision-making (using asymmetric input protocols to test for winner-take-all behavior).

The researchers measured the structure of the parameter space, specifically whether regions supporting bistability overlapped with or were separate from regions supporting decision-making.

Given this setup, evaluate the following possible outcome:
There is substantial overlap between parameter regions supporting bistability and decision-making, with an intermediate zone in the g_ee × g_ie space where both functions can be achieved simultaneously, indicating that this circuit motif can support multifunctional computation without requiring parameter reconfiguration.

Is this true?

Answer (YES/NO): NO